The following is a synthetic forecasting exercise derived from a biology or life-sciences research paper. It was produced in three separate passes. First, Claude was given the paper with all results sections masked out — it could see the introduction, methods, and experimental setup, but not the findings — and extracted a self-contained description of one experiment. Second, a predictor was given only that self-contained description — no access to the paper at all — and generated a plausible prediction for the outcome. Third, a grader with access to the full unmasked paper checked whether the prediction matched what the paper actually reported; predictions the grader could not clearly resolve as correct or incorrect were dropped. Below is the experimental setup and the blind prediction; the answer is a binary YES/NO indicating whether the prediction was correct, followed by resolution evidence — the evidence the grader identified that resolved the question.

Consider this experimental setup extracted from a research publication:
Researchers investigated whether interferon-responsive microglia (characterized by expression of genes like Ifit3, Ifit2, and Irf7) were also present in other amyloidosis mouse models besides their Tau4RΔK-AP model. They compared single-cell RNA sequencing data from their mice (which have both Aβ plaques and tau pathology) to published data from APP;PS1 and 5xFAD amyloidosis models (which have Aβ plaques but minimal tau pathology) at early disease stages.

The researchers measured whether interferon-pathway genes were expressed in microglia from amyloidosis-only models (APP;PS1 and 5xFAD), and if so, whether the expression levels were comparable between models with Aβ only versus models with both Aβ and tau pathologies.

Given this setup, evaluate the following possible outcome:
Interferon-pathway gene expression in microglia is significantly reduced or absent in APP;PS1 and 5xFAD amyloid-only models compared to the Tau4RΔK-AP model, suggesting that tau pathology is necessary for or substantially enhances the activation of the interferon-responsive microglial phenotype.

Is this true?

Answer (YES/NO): YES